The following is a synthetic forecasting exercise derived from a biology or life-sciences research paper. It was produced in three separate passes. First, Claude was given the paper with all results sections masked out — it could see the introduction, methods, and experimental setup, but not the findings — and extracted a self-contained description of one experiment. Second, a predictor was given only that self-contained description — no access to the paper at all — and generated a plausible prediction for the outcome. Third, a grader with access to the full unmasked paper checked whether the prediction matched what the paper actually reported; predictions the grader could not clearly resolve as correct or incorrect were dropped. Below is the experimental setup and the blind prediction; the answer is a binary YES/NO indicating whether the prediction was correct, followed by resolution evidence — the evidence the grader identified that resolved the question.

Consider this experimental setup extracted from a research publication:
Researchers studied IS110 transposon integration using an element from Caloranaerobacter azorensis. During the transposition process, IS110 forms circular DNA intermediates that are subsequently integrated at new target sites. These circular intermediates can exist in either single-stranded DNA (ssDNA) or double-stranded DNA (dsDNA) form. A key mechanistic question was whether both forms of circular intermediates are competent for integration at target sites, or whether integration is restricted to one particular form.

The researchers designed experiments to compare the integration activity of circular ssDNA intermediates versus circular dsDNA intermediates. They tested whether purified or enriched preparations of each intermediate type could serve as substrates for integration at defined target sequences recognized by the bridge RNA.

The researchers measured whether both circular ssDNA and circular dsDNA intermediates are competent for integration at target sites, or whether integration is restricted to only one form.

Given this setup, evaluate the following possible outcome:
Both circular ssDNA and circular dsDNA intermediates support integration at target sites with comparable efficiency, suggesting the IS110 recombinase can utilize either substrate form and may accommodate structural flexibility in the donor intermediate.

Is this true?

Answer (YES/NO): NO